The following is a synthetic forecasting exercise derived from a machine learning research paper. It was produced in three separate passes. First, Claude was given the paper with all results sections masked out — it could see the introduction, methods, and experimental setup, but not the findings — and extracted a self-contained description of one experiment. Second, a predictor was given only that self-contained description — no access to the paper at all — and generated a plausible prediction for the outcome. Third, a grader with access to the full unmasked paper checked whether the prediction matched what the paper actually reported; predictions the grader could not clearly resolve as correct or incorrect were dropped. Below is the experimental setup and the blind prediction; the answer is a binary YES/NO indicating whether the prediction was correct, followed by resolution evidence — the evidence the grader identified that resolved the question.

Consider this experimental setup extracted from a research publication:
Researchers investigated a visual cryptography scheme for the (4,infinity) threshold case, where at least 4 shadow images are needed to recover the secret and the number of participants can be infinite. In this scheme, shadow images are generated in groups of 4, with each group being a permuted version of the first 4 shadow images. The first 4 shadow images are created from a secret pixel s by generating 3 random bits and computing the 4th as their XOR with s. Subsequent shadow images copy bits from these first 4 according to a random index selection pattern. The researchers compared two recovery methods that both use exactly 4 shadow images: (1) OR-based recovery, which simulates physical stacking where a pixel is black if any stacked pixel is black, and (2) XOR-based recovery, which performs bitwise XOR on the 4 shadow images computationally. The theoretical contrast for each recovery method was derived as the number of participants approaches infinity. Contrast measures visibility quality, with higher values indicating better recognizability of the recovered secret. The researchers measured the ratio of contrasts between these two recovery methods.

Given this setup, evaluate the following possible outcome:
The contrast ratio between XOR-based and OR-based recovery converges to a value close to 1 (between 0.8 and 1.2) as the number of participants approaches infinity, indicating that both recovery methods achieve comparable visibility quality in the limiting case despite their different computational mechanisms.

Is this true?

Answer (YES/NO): NO